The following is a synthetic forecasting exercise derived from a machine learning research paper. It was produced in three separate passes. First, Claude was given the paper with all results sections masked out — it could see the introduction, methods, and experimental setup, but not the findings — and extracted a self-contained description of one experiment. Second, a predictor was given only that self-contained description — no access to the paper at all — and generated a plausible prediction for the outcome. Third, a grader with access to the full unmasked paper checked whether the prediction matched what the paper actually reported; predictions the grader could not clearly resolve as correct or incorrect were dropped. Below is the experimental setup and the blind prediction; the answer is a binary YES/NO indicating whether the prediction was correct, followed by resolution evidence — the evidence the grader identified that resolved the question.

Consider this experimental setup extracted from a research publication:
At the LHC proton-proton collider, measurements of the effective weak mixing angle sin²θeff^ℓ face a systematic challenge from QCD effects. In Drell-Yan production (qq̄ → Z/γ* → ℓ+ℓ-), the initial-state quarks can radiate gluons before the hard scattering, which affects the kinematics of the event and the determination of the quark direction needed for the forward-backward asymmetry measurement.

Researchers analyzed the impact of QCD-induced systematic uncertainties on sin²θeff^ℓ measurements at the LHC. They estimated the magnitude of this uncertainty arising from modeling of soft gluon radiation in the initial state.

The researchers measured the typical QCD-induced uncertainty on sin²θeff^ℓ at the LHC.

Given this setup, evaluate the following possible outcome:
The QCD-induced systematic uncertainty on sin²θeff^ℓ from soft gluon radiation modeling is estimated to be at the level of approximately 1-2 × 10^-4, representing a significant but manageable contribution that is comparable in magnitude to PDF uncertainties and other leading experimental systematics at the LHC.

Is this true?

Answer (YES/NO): YES